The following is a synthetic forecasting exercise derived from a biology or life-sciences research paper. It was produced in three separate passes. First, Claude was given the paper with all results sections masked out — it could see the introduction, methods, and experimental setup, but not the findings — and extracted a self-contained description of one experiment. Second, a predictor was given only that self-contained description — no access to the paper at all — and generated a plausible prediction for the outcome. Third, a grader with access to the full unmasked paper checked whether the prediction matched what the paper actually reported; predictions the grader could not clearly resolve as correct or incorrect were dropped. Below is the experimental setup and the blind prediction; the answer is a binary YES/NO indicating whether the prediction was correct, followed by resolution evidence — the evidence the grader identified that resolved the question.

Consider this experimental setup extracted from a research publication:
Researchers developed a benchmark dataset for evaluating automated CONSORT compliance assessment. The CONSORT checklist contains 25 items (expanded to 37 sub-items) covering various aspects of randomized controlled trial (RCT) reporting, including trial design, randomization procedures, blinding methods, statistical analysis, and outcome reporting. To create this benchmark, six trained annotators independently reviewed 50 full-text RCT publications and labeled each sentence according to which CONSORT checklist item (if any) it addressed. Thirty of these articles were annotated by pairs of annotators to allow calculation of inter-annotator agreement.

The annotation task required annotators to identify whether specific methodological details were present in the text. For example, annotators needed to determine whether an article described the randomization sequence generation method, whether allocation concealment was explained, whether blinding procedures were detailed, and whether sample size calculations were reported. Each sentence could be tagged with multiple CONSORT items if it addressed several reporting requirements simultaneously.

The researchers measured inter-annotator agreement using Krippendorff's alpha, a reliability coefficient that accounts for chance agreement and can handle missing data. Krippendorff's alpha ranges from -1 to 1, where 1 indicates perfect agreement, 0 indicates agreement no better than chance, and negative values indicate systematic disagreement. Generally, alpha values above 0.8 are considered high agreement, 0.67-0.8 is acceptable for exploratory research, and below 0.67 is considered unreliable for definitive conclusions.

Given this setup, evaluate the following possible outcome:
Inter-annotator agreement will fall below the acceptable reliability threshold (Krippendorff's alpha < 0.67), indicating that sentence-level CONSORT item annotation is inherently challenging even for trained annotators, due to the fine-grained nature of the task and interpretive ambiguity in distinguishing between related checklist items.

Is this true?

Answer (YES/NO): YES